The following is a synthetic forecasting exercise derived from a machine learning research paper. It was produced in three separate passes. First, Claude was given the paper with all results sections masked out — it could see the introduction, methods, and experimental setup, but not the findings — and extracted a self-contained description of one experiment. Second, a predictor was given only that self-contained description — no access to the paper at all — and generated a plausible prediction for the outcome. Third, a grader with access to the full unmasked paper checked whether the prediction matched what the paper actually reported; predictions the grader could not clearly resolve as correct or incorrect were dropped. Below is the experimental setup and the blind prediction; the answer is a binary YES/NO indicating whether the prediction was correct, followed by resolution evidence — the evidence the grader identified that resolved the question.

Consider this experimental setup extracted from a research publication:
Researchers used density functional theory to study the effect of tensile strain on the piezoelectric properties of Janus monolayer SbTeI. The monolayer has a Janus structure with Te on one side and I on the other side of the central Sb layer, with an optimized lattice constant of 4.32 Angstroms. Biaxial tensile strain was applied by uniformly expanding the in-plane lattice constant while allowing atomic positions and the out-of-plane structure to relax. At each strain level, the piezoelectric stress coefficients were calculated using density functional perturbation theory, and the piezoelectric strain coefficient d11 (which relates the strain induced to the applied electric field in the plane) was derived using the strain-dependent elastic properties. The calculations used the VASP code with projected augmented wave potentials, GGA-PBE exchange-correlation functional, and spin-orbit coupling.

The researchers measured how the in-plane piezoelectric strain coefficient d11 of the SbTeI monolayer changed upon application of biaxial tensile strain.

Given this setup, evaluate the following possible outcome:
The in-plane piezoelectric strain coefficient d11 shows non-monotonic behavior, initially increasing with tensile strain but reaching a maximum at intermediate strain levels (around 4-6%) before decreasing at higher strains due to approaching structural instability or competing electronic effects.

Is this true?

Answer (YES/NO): NO